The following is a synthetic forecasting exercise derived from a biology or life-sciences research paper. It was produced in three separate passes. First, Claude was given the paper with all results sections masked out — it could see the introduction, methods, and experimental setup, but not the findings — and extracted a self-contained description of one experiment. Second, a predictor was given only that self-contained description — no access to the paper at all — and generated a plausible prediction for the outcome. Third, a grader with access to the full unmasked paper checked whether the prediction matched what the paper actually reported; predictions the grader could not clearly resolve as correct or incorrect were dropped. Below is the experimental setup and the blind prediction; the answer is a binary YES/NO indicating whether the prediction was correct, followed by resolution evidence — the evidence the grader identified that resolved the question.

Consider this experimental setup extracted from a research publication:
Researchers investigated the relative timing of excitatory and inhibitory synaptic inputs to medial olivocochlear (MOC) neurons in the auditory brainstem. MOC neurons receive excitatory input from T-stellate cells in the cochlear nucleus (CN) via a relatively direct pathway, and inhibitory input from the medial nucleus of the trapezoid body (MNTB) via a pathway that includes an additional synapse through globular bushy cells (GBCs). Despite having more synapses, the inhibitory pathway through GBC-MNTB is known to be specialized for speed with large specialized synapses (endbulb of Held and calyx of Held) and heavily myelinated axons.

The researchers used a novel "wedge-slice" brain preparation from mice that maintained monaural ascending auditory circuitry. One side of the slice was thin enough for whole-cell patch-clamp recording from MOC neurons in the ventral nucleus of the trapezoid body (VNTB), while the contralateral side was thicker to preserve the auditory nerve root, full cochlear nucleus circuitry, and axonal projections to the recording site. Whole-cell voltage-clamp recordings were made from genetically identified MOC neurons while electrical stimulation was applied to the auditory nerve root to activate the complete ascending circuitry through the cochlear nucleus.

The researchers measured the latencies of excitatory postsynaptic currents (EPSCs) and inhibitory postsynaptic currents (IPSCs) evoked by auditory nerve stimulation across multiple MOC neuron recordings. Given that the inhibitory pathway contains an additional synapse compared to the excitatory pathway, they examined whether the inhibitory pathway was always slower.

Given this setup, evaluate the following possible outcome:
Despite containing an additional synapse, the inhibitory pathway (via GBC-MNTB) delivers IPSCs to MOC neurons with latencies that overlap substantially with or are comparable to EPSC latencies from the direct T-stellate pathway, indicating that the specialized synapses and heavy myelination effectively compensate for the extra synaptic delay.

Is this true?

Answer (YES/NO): YES